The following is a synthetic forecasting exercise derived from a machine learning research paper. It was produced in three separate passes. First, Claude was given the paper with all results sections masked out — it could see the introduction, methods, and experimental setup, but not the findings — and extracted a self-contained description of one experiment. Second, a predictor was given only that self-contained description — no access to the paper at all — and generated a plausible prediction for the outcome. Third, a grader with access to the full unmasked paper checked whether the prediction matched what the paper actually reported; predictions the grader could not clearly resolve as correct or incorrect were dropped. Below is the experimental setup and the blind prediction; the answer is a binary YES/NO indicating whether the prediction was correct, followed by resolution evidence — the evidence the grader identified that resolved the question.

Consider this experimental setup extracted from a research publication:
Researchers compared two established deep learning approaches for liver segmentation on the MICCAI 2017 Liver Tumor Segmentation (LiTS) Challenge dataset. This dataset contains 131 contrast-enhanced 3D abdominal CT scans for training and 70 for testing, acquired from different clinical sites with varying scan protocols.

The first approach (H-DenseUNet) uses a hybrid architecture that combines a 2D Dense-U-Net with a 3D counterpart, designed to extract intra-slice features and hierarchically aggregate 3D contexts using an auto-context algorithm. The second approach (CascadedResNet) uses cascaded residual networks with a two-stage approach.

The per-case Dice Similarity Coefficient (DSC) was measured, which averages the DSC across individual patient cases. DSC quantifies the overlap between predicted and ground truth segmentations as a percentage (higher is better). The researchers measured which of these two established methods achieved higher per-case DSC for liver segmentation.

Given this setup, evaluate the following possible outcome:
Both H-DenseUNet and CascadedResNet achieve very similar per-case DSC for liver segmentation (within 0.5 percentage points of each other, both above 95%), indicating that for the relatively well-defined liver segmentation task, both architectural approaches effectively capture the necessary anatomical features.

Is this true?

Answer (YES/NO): YES